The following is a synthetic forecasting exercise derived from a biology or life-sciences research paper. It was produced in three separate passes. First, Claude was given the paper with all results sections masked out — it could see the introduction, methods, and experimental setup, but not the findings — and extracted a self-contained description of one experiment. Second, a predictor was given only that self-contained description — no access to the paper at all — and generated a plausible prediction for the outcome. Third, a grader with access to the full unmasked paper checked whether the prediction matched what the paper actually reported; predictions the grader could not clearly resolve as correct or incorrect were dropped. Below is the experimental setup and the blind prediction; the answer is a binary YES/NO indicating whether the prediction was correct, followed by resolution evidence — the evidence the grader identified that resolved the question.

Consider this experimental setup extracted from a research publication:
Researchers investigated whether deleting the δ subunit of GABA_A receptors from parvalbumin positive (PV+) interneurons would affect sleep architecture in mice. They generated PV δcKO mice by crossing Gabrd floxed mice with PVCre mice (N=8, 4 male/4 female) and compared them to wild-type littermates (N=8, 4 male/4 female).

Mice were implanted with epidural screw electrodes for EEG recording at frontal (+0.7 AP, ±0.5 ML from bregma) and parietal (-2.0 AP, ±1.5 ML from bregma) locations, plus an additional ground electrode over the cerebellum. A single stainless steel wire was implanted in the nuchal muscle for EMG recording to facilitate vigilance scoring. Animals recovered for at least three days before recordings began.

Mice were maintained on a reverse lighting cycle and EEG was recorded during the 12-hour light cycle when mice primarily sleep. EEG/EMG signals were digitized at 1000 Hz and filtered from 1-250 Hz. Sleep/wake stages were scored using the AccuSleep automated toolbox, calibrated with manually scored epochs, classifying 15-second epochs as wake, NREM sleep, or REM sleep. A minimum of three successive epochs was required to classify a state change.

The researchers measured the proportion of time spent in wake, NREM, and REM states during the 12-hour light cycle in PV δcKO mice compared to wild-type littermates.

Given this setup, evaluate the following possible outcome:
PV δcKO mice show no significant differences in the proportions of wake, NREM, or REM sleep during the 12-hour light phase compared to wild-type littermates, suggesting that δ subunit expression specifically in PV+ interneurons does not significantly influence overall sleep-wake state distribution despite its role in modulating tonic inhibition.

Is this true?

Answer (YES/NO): YES